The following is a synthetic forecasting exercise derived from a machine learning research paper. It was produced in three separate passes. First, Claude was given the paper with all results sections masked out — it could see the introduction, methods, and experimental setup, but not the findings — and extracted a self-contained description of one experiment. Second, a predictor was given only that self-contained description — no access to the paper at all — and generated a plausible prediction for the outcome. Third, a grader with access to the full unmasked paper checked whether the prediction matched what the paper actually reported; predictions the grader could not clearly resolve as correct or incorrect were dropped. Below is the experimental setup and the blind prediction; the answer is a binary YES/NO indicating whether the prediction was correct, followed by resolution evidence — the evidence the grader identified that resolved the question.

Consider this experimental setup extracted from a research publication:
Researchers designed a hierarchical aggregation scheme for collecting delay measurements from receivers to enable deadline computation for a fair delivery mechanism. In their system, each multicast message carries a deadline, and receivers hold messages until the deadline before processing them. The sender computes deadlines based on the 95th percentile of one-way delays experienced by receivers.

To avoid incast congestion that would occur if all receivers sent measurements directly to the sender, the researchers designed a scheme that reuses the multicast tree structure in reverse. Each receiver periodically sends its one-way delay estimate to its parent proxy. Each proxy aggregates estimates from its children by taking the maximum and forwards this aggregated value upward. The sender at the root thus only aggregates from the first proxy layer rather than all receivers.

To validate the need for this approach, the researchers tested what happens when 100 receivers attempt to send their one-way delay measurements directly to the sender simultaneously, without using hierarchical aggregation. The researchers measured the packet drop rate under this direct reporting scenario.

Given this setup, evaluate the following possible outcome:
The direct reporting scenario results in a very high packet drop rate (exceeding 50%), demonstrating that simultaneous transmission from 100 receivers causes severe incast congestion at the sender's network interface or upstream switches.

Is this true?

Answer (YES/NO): NO